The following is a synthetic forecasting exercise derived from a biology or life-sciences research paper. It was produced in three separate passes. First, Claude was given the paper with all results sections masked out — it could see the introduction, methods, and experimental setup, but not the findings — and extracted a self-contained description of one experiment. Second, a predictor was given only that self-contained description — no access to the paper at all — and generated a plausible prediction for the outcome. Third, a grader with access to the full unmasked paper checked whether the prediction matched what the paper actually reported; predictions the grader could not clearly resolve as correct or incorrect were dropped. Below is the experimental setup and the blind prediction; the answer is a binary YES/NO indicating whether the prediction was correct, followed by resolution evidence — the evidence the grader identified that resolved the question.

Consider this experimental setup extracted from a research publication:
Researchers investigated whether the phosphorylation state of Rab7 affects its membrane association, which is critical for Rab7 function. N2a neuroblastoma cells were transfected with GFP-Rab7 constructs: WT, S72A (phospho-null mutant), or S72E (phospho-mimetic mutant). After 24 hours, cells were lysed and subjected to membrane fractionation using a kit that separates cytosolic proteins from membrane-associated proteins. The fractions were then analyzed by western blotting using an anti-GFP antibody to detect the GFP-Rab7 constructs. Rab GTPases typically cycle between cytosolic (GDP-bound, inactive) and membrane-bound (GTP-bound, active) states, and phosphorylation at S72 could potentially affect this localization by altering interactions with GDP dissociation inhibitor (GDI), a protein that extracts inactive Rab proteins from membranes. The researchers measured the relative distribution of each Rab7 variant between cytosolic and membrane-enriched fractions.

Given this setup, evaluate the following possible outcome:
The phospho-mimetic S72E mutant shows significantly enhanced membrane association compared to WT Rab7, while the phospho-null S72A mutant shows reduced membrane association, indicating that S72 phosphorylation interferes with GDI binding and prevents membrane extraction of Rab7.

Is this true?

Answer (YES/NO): NO